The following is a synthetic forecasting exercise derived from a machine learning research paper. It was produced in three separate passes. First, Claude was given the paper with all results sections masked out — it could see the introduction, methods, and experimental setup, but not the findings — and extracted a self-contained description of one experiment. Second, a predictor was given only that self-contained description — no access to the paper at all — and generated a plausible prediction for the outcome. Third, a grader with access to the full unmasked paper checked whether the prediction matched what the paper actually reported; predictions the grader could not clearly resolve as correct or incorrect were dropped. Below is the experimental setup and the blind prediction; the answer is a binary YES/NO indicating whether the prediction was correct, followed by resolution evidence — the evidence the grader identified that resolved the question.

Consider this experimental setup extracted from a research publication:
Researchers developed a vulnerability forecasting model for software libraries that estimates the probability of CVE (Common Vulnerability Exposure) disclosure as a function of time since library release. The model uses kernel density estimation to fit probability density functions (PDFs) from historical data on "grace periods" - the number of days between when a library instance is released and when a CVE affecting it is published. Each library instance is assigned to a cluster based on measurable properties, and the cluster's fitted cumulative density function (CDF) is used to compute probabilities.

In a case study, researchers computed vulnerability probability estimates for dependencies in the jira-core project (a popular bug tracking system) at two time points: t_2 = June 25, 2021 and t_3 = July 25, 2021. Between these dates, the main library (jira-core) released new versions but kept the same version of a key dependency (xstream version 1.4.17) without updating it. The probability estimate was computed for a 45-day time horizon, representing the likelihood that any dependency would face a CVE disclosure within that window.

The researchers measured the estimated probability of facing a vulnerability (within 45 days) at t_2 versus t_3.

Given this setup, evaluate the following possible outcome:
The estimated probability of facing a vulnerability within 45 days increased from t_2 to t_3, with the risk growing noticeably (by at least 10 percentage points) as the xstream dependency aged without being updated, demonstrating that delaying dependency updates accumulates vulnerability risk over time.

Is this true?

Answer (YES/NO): NO